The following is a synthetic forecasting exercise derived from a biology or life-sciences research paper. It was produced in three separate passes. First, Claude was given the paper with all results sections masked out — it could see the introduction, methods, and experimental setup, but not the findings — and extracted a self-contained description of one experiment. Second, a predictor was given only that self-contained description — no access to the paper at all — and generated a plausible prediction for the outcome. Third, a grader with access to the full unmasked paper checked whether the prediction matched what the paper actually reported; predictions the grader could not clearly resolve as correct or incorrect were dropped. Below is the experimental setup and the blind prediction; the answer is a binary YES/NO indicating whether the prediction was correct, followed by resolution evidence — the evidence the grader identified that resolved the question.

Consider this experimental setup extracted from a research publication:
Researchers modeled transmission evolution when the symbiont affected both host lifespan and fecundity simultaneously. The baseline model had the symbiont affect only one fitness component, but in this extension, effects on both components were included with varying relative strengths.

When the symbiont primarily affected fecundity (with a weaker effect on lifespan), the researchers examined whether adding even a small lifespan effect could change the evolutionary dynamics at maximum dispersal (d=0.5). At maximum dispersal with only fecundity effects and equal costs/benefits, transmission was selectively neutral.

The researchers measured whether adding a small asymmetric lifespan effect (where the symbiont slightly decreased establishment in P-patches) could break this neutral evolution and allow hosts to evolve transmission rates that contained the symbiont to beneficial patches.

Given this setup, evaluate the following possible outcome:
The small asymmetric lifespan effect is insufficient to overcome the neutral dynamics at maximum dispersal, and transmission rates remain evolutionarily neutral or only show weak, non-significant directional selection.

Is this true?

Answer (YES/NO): NO